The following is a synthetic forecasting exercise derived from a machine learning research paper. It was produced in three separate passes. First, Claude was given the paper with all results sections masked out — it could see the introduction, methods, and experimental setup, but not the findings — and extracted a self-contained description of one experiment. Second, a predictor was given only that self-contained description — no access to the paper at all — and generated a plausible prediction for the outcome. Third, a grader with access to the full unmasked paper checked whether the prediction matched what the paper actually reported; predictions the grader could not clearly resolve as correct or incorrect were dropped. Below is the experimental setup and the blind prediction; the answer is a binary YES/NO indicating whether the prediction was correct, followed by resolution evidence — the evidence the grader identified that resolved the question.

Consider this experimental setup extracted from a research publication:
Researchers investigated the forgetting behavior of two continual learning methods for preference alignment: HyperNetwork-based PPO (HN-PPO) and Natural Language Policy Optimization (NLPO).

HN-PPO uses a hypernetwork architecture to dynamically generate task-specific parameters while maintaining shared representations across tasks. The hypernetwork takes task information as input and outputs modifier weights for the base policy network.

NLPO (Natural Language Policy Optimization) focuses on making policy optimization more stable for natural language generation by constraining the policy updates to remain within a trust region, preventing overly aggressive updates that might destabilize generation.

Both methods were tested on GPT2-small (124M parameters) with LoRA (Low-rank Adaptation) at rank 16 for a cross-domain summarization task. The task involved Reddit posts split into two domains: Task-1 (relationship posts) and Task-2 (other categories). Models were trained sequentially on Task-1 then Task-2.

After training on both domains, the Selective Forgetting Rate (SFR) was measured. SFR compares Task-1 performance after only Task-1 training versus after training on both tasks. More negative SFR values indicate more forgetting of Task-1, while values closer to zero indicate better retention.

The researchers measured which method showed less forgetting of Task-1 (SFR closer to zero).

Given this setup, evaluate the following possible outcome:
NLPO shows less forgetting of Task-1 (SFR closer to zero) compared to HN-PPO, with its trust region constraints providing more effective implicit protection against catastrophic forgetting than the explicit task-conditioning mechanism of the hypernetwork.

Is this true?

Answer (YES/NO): NO